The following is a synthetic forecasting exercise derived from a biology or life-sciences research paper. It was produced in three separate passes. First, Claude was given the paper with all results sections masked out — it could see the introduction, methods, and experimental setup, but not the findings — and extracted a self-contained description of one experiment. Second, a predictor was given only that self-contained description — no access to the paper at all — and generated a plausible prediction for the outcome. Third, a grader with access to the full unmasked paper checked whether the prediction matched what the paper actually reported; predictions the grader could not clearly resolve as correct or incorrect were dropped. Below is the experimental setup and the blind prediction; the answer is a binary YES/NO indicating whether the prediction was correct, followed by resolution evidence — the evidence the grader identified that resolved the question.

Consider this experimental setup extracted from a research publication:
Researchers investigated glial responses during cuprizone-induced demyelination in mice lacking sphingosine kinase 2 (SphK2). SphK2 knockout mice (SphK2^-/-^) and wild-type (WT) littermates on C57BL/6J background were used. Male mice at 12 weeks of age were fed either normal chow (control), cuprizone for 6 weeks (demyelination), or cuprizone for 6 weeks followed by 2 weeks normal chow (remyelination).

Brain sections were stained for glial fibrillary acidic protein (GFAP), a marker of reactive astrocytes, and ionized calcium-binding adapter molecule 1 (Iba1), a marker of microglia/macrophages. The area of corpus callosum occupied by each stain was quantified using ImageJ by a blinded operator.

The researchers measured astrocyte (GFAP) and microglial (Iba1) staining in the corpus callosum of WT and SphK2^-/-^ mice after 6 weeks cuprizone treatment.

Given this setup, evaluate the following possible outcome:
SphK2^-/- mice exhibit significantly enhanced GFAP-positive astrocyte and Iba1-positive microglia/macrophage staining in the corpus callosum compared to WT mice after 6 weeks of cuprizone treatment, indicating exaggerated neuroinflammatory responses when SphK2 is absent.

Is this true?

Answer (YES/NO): NO